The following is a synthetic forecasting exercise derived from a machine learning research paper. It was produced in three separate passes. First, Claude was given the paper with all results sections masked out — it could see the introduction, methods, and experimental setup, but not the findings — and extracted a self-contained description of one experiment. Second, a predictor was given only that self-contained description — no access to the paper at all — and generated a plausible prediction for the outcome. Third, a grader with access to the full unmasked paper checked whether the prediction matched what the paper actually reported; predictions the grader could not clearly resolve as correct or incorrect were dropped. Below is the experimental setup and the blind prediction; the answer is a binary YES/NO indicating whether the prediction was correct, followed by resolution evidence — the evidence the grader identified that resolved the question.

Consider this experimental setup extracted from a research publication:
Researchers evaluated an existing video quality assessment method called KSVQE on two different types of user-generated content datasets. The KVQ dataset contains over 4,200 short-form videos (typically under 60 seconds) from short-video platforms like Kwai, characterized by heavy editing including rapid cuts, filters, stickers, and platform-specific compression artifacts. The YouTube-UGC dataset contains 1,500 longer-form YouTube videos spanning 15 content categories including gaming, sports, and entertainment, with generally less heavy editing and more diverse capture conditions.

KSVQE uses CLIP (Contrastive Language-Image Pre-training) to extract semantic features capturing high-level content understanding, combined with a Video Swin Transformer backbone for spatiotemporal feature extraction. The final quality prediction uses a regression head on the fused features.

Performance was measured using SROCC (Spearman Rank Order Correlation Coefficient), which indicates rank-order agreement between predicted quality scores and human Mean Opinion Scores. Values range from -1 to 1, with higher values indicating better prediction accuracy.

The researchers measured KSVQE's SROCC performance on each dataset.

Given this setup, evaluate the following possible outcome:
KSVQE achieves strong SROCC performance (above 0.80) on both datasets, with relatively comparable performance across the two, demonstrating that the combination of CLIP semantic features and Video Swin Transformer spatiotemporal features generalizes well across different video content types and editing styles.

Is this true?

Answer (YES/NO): YES